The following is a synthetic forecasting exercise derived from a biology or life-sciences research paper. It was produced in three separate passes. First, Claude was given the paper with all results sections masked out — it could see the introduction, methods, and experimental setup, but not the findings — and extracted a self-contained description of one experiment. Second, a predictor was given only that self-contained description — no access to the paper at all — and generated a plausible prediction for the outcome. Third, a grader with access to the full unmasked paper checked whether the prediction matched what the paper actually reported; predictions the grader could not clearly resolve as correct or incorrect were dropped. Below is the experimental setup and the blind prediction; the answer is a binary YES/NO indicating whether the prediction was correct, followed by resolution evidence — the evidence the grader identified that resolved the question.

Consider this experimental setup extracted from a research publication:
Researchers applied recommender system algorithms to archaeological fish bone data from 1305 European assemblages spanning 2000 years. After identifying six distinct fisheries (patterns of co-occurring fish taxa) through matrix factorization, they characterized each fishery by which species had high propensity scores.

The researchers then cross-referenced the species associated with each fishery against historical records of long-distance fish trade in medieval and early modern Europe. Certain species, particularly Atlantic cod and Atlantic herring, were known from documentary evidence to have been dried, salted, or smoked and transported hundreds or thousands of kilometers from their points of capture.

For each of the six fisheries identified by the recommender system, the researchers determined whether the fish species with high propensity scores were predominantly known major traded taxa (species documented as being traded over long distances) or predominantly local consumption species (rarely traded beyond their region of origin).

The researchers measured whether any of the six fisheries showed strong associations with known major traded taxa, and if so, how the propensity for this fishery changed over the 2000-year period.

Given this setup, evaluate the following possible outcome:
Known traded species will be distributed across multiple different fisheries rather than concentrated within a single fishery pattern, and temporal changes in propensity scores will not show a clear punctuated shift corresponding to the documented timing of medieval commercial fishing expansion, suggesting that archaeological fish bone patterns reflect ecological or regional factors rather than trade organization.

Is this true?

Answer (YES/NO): NO